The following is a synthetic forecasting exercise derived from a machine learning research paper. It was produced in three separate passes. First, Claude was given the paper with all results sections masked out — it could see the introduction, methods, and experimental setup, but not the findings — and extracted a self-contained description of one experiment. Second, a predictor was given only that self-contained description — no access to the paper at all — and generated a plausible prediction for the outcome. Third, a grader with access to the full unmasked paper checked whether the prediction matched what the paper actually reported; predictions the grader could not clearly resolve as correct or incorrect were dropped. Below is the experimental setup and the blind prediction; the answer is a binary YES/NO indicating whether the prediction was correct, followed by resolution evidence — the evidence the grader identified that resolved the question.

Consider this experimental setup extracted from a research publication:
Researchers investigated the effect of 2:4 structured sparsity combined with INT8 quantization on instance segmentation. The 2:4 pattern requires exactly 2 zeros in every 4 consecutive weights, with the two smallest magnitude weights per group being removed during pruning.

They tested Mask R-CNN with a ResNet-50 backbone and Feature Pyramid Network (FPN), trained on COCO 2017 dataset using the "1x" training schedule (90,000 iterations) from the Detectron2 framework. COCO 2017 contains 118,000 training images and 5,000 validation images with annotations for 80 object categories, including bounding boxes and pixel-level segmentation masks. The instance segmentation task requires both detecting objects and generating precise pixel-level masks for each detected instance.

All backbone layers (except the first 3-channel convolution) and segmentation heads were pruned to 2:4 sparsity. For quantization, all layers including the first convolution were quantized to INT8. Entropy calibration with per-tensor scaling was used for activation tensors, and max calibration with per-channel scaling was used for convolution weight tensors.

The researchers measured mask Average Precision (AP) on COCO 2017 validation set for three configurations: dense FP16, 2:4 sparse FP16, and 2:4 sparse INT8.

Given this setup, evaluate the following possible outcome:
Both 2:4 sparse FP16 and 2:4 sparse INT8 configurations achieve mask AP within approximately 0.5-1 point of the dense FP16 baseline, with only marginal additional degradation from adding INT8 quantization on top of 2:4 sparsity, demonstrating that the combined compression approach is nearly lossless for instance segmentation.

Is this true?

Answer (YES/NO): YES